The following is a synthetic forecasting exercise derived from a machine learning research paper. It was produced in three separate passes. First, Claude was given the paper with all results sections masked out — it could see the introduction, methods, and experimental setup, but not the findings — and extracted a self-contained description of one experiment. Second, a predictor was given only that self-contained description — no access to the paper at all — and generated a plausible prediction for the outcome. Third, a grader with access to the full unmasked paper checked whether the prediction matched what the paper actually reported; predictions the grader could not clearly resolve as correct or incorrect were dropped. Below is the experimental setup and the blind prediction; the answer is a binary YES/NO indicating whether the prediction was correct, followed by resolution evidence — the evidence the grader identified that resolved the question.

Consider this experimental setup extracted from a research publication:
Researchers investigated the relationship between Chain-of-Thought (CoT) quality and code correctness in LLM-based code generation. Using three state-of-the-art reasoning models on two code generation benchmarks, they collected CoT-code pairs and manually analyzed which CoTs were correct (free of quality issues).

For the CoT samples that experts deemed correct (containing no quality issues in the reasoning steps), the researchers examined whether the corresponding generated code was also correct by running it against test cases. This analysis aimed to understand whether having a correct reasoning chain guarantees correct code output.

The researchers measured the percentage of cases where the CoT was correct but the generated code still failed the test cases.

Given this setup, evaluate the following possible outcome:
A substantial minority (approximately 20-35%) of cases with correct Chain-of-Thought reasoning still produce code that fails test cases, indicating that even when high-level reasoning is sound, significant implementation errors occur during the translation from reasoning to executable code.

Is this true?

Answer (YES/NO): NO